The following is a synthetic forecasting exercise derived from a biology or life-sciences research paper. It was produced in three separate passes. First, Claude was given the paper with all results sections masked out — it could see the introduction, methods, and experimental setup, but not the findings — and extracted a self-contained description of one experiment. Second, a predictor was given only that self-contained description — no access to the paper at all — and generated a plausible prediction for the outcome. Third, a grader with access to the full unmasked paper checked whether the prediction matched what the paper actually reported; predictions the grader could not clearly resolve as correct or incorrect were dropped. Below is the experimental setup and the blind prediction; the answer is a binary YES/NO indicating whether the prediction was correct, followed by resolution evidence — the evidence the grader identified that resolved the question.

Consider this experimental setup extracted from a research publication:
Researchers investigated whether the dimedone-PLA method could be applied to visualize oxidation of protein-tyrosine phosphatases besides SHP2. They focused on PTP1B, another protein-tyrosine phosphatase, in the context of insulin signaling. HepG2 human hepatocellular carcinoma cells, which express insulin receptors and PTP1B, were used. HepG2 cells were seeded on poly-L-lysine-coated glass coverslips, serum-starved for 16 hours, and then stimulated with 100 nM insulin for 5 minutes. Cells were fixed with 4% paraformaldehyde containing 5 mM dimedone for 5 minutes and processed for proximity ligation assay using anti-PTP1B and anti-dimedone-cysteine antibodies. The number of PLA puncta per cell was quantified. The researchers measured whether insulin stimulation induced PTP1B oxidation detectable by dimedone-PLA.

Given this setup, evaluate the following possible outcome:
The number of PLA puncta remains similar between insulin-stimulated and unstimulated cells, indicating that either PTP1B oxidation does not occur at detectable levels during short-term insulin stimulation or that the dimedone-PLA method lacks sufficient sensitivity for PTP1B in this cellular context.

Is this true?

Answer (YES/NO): NO